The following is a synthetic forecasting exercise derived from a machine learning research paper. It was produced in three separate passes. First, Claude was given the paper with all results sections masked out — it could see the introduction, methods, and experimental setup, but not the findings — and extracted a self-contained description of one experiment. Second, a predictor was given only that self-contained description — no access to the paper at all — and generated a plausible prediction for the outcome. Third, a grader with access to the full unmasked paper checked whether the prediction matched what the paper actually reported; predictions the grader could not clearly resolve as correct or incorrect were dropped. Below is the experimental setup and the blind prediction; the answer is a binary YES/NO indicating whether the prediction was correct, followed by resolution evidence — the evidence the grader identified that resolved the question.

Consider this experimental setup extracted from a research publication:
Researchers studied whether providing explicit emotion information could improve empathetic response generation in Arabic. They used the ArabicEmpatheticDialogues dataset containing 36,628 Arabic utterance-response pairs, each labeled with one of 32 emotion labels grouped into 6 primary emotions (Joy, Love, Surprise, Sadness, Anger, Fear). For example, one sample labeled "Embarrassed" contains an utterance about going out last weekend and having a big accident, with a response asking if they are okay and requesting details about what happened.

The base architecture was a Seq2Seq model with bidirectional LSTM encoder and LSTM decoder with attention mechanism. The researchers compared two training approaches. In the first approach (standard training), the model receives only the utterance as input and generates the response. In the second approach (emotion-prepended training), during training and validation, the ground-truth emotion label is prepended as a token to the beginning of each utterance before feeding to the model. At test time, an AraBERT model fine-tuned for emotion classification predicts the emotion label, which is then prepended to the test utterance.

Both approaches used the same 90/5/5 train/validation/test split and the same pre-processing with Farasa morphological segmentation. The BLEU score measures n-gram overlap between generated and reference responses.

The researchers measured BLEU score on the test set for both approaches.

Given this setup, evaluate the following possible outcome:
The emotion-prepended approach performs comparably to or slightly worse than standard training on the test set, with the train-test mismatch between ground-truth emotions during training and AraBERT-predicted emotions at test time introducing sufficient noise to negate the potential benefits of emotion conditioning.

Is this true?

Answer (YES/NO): NO